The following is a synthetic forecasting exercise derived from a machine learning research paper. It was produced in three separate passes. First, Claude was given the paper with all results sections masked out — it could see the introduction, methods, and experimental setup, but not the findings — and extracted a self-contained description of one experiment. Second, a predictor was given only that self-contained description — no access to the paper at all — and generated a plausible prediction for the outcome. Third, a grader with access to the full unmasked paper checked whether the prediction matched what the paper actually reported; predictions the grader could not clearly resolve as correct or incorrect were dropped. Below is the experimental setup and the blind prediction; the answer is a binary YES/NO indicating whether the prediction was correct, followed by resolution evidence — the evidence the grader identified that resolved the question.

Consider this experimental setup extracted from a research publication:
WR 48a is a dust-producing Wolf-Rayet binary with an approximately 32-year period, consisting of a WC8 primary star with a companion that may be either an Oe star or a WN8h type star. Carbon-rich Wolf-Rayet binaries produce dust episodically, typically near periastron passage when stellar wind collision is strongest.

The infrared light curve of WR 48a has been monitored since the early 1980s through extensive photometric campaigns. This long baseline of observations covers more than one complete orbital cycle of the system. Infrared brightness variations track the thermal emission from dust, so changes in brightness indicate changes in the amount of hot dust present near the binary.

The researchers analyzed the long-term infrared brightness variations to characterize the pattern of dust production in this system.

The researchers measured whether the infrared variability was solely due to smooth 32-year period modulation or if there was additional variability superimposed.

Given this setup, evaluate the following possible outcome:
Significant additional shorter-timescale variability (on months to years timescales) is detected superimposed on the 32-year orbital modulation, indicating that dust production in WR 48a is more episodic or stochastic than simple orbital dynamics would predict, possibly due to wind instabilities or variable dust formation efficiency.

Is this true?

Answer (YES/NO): YES